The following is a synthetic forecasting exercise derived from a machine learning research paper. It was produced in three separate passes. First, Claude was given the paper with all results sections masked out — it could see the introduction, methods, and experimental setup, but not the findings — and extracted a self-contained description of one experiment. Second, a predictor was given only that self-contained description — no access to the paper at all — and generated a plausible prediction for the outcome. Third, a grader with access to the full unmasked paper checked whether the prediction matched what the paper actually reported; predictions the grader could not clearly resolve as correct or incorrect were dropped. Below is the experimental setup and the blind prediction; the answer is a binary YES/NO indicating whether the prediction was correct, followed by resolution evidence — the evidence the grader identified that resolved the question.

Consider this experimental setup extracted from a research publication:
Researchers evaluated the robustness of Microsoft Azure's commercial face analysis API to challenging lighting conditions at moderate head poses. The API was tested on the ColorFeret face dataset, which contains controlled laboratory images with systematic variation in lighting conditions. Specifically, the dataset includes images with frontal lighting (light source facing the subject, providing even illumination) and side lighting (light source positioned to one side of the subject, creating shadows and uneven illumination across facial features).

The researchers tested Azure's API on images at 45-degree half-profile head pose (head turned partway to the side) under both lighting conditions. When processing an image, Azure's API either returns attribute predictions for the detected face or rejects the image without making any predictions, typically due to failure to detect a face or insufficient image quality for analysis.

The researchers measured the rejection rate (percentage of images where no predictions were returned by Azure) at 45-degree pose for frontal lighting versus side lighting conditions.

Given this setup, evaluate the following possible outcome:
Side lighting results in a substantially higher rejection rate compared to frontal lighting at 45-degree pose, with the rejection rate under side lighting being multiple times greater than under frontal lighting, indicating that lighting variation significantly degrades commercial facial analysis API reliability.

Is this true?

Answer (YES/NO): YES